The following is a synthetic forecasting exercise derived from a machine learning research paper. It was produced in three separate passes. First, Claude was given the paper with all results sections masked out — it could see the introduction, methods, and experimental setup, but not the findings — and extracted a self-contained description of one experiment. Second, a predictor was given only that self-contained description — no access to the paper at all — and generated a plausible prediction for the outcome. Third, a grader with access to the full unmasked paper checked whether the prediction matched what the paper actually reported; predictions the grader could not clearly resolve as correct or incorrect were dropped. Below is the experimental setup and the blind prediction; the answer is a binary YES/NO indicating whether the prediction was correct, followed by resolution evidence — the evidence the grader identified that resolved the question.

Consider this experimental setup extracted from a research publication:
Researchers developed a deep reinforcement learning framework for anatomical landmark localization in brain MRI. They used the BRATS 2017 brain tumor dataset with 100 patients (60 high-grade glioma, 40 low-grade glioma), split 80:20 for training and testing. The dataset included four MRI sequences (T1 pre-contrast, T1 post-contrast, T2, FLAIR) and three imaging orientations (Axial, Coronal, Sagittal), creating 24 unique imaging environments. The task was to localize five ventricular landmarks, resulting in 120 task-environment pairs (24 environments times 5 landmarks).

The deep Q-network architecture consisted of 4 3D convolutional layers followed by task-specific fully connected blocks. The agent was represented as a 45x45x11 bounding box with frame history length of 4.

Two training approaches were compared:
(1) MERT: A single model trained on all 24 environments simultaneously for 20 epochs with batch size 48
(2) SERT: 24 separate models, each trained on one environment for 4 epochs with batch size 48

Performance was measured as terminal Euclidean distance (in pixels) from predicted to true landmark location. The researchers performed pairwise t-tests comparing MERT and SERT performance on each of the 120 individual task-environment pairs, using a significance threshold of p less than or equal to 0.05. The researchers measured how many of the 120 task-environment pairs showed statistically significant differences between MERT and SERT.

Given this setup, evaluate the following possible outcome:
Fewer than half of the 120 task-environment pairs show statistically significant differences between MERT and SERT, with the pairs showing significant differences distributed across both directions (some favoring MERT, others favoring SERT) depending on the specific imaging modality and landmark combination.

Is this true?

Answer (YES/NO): YES